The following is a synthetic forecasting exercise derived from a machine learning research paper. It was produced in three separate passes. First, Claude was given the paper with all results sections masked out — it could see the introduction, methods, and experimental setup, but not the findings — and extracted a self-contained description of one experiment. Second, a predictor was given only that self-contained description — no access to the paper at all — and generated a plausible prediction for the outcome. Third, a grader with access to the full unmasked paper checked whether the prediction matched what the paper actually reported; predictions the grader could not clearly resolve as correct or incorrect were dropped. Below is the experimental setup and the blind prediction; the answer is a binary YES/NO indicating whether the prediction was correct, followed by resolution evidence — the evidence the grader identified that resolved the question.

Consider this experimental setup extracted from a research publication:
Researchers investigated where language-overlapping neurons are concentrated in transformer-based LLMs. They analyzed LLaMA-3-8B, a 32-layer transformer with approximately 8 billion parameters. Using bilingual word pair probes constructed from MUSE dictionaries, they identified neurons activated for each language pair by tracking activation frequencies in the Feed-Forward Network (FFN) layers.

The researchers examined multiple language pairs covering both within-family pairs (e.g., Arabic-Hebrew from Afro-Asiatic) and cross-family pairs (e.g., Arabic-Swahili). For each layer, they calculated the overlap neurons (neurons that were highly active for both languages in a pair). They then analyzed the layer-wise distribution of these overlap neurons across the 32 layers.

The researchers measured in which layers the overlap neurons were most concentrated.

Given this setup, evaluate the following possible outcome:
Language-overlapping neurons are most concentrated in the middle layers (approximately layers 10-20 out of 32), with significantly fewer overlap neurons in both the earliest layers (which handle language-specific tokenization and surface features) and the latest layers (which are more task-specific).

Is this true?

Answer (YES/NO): NO